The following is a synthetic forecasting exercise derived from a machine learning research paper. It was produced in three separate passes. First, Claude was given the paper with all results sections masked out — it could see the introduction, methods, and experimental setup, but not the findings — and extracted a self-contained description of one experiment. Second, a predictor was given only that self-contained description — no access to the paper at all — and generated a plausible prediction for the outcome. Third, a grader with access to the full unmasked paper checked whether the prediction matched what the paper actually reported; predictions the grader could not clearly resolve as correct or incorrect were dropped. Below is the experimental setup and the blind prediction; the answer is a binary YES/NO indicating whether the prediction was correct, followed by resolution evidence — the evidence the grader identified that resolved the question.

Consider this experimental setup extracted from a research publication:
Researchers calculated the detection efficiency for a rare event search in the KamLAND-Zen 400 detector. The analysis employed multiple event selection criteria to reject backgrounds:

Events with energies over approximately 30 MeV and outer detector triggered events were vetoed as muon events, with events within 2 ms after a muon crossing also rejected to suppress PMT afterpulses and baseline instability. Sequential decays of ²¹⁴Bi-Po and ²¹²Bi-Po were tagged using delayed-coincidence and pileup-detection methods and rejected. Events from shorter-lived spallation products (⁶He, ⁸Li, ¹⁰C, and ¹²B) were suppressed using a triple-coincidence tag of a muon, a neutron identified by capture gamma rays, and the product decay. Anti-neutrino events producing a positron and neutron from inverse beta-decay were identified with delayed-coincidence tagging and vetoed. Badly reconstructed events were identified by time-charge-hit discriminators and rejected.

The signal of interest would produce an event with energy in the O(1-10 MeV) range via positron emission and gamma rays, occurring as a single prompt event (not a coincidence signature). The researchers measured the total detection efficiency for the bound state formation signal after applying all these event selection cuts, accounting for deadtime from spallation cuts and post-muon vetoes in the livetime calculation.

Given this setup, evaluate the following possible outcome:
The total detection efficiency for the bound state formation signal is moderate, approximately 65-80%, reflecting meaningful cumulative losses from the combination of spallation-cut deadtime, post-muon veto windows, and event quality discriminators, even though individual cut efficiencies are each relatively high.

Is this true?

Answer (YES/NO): NO